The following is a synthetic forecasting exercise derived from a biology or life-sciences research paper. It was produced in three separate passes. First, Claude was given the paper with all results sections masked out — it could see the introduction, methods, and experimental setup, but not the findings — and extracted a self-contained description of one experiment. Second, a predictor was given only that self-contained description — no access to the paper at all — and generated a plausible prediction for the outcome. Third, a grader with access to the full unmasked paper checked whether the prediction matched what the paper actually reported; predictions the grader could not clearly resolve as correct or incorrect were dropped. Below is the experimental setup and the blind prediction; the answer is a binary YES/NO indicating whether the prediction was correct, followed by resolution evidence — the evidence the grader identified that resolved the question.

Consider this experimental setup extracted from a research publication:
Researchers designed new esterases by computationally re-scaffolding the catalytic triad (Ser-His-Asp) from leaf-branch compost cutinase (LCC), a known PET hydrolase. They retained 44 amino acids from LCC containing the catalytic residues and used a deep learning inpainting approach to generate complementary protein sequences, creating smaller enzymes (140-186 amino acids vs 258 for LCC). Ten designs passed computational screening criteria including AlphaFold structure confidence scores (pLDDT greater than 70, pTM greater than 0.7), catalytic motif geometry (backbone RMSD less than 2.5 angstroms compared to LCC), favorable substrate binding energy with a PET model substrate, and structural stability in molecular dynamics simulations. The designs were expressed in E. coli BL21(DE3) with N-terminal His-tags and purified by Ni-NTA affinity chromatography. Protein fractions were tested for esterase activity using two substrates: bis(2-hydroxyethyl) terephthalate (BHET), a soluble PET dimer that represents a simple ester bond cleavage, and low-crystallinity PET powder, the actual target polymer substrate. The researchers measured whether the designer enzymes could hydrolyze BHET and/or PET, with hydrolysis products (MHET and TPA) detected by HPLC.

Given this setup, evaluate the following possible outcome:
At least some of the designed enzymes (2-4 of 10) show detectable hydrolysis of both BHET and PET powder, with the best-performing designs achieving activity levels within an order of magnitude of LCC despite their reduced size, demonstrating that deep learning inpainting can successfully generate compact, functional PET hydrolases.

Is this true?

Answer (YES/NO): NO